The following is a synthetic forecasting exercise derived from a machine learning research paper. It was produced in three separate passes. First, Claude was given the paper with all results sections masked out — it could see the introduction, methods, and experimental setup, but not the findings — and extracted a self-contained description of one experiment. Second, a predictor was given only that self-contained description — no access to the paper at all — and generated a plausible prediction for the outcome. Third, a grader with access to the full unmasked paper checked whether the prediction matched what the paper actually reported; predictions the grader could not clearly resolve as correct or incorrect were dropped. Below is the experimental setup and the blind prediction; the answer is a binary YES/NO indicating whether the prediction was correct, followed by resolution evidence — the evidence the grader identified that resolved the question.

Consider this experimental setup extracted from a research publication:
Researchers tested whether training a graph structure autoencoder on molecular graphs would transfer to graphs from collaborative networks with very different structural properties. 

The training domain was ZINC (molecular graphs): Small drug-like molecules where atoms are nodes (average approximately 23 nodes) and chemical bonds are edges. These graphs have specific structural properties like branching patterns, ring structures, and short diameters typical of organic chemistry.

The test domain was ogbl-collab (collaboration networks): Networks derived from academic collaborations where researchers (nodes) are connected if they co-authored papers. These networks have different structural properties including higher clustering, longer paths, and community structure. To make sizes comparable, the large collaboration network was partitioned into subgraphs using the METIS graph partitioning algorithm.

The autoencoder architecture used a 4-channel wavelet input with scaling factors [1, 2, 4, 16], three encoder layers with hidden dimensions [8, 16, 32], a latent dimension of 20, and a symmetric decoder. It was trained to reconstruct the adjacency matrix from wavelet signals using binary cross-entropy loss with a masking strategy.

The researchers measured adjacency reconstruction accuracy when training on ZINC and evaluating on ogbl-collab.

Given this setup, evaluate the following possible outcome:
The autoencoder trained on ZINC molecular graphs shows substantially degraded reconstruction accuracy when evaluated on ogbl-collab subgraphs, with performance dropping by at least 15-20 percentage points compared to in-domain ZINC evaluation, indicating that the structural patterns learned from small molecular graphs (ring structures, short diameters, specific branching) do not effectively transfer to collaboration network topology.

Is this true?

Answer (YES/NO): NO